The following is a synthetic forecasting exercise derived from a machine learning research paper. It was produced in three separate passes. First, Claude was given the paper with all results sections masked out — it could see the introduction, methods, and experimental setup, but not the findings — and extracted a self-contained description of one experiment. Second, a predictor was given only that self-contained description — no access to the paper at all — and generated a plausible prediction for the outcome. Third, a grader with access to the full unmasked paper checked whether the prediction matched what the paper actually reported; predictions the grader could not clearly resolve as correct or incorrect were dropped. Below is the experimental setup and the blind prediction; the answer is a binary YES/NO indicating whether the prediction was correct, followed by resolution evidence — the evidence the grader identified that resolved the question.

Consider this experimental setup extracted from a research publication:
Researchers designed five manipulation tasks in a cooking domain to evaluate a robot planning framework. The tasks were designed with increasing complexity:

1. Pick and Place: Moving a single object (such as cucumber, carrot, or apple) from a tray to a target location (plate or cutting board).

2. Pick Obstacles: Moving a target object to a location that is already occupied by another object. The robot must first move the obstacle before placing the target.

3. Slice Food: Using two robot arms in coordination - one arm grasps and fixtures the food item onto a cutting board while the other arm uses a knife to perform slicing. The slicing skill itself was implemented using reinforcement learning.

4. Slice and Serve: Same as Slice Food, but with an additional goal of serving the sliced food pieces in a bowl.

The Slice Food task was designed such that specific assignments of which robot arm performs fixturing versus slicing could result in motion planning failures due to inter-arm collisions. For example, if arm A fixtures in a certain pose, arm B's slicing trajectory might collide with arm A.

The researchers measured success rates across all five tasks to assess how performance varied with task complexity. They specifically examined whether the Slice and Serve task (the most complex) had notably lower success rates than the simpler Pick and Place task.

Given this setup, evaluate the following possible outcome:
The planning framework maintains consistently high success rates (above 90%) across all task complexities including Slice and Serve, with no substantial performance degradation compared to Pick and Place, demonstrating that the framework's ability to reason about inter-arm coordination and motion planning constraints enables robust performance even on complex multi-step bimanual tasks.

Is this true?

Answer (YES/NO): NO